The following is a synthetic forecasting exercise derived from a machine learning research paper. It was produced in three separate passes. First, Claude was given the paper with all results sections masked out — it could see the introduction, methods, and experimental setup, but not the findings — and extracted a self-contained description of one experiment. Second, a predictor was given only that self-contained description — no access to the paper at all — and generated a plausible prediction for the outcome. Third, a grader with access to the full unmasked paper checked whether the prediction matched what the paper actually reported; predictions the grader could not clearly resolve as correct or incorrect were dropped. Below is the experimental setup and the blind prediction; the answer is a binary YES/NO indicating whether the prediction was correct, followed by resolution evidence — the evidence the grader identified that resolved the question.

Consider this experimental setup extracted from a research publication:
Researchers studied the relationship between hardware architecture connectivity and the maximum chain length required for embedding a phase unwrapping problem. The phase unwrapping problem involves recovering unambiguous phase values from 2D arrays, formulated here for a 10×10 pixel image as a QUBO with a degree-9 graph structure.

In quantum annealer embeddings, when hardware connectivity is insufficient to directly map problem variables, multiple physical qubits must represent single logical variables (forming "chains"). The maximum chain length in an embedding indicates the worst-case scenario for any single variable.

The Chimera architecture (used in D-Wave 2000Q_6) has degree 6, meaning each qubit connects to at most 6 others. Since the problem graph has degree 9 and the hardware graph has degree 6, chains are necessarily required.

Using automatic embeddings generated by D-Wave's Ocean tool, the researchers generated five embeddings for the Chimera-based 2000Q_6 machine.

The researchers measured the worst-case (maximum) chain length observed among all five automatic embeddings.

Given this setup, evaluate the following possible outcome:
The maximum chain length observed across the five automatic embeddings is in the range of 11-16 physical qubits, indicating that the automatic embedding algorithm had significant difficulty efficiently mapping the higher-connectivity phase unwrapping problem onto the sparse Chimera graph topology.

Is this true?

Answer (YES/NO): NO